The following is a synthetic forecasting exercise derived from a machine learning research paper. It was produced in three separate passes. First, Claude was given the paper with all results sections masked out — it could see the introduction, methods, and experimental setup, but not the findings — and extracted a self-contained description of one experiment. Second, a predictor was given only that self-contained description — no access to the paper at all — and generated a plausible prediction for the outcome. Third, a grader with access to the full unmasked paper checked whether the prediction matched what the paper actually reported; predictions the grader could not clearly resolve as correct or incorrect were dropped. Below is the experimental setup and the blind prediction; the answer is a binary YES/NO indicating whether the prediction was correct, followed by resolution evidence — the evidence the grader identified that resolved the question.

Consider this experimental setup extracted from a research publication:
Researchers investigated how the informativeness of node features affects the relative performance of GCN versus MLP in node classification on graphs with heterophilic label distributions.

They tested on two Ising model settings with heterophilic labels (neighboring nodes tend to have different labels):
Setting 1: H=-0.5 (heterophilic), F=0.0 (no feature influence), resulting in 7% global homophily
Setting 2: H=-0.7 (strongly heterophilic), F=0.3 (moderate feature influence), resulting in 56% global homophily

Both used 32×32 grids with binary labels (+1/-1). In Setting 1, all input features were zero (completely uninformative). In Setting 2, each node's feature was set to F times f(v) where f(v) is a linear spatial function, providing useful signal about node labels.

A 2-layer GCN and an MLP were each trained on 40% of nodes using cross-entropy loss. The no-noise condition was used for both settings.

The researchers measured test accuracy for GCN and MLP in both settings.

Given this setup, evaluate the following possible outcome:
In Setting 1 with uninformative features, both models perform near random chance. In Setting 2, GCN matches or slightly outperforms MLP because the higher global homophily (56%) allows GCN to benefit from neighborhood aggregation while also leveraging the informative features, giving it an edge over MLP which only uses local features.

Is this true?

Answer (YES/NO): YES